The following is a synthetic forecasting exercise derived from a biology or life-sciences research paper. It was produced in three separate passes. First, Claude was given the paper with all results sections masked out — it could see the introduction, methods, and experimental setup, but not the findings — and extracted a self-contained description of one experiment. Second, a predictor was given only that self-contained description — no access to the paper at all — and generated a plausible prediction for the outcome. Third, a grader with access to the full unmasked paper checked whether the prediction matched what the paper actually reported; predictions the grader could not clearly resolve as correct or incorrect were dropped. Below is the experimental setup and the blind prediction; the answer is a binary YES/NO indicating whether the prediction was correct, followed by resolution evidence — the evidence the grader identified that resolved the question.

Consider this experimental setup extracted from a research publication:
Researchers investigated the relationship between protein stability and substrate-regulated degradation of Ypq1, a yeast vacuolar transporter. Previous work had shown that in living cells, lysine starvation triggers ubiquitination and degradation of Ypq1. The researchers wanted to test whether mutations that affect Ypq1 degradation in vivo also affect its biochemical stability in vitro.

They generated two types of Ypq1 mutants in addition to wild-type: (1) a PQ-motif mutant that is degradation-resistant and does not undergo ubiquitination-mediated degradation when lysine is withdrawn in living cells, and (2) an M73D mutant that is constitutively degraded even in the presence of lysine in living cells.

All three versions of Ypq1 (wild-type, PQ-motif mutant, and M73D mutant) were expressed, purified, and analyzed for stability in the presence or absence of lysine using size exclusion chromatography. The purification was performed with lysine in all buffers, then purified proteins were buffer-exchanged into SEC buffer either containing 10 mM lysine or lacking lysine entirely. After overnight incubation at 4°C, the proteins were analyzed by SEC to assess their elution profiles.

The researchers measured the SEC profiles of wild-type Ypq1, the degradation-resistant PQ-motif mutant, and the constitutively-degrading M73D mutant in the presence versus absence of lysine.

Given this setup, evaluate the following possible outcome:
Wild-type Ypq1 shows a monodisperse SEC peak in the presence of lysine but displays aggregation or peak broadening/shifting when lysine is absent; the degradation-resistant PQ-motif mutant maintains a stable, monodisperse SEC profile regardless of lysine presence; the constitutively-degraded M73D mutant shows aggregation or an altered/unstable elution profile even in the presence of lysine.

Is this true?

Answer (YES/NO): YES